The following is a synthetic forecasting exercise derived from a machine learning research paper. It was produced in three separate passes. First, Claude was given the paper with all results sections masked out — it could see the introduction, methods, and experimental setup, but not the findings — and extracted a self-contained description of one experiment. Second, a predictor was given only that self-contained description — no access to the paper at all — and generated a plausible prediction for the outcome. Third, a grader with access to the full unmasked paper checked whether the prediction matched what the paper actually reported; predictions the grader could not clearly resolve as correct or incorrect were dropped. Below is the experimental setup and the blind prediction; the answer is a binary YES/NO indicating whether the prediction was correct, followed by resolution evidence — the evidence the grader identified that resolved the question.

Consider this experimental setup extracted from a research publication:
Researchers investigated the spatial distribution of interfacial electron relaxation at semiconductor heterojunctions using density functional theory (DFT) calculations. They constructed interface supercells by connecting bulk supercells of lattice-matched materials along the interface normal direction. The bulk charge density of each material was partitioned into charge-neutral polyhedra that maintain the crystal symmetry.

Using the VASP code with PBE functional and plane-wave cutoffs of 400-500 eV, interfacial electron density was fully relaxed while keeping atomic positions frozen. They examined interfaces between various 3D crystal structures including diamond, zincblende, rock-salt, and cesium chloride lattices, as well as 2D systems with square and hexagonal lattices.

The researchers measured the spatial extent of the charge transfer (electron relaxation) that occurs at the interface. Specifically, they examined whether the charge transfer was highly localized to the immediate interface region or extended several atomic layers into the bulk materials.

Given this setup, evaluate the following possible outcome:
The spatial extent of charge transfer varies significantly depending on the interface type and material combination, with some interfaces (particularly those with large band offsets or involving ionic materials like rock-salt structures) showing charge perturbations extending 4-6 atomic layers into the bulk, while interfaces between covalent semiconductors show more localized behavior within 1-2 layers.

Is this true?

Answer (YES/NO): NO